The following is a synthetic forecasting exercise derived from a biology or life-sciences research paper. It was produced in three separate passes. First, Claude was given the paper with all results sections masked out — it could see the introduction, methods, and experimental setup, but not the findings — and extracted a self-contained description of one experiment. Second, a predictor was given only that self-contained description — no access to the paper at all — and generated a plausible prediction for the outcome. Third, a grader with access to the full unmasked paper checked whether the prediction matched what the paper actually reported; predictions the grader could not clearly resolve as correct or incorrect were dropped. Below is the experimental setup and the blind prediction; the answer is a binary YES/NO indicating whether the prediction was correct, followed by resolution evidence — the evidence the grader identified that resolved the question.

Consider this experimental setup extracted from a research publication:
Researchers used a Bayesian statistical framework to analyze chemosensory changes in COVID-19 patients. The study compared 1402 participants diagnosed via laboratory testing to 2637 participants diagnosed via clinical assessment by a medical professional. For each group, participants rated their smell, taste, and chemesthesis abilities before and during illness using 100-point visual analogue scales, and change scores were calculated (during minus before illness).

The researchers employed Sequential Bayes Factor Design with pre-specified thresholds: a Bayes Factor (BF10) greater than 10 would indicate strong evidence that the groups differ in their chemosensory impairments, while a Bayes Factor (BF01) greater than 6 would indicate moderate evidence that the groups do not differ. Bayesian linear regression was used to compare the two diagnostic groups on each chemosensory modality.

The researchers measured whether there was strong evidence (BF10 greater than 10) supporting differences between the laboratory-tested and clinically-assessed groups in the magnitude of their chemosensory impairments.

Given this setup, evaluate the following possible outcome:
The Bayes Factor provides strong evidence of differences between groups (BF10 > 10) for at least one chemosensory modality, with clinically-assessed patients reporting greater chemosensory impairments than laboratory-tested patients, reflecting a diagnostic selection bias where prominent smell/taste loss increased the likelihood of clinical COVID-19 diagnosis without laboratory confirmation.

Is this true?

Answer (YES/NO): NO